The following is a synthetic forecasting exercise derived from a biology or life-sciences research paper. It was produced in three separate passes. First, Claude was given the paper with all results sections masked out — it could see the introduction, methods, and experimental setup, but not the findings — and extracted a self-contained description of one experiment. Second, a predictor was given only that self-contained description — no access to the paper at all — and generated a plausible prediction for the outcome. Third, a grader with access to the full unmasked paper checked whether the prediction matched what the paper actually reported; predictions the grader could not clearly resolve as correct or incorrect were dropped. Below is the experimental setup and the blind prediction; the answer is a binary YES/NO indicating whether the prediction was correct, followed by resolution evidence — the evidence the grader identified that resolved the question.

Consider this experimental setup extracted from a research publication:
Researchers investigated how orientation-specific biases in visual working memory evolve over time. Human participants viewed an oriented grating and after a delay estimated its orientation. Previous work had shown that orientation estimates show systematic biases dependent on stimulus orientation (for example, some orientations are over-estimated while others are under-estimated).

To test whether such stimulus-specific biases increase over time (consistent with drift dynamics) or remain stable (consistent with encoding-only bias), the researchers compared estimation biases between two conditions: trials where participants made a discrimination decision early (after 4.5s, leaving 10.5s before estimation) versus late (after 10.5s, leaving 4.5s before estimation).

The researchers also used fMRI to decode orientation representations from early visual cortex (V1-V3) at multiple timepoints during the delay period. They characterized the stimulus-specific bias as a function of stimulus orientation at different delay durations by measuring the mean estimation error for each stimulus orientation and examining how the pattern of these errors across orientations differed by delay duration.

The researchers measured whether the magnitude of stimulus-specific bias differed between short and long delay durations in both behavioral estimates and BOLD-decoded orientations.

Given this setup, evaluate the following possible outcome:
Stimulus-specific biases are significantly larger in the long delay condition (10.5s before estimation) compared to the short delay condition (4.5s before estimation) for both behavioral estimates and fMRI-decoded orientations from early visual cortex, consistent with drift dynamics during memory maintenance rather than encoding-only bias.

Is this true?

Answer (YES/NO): NO